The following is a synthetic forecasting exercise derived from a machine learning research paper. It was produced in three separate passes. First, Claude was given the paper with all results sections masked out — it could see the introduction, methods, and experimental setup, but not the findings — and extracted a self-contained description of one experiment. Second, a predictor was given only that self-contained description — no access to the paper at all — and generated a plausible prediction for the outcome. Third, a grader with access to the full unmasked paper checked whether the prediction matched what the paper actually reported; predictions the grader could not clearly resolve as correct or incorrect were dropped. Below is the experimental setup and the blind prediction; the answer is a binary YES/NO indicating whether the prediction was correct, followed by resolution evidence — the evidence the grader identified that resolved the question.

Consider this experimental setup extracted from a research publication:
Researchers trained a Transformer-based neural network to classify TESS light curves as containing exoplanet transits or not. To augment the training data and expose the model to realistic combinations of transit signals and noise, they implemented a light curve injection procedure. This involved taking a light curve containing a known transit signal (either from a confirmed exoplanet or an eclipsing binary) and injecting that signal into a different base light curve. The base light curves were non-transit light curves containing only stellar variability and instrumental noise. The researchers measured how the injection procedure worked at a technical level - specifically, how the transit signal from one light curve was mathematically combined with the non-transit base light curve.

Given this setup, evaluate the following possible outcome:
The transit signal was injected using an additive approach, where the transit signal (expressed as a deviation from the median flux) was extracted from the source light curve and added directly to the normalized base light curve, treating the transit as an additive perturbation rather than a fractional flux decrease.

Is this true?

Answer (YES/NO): NO